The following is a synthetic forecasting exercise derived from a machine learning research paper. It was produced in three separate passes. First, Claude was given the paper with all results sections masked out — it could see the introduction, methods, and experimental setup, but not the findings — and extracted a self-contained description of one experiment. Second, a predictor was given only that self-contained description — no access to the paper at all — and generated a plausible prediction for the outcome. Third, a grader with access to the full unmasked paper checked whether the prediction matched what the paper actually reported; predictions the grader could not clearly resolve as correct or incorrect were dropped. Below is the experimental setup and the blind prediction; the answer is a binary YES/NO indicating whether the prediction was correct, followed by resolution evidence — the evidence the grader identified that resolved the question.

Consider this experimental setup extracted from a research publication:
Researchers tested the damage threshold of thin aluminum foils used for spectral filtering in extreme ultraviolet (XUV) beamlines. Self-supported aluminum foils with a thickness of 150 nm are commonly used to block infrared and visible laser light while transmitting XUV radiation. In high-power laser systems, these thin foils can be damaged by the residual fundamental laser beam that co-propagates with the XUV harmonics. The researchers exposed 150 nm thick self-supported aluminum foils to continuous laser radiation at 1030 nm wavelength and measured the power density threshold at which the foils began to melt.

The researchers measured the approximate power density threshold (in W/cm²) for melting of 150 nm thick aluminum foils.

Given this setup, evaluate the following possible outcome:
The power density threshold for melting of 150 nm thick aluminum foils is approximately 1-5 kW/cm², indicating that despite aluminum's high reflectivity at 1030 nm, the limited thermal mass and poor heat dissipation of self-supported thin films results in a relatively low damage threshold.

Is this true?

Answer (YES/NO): NO